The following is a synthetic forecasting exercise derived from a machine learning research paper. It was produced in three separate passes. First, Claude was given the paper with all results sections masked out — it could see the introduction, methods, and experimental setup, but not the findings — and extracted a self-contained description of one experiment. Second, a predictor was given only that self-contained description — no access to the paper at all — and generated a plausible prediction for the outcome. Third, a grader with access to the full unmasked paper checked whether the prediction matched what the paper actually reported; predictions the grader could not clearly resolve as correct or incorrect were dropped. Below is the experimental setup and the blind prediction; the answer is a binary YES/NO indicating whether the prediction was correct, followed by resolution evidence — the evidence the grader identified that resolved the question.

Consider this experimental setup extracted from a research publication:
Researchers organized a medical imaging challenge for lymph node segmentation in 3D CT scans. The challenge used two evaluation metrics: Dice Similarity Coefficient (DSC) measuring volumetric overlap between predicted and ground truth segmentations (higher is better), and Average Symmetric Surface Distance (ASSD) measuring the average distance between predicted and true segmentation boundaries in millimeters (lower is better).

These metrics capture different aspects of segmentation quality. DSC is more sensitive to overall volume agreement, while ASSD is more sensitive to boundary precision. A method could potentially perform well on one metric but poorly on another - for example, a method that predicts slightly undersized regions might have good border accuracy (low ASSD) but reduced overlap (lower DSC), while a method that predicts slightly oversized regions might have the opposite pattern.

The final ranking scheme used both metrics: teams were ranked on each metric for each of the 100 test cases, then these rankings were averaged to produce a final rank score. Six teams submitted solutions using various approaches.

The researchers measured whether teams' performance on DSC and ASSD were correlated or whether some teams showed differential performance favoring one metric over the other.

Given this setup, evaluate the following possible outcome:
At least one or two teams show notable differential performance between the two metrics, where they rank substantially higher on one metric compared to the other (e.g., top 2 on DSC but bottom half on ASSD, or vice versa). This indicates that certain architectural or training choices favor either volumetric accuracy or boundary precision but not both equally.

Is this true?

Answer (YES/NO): NO